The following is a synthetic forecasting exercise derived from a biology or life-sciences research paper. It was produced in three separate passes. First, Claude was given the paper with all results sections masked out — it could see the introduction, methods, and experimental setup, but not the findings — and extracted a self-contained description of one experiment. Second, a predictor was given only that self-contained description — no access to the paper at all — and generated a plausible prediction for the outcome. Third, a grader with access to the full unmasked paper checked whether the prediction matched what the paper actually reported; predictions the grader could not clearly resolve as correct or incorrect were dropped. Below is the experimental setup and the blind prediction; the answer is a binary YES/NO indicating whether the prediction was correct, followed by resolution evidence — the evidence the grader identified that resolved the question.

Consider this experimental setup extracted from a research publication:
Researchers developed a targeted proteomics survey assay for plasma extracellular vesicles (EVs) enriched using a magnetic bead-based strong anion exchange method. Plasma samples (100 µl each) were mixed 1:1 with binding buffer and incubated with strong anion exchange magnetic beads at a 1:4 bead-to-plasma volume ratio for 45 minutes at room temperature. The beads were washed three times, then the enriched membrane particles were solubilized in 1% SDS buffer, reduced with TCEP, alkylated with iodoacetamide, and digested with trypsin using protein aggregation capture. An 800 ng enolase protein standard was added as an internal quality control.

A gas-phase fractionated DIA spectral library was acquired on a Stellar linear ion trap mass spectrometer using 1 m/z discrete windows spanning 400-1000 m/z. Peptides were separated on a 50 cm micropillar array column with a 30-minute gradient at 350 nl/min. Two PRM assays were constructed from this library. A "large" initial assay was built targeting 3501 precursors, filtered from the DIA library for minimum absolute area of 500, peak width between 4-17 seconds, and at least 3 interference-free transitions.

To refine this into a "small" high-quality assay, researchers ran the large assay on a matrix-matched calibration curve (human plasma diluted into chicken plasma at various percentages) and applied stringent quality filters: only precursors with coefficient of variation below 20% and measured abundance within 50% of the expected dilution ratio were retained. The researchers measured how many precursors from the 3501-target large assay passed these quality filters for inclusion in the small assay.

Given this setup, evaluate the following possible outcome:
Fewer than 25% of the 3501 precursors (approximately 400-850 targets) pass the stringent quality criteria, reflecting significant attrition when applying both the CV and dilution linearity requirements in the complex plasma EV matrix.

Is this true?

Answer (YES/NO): NO